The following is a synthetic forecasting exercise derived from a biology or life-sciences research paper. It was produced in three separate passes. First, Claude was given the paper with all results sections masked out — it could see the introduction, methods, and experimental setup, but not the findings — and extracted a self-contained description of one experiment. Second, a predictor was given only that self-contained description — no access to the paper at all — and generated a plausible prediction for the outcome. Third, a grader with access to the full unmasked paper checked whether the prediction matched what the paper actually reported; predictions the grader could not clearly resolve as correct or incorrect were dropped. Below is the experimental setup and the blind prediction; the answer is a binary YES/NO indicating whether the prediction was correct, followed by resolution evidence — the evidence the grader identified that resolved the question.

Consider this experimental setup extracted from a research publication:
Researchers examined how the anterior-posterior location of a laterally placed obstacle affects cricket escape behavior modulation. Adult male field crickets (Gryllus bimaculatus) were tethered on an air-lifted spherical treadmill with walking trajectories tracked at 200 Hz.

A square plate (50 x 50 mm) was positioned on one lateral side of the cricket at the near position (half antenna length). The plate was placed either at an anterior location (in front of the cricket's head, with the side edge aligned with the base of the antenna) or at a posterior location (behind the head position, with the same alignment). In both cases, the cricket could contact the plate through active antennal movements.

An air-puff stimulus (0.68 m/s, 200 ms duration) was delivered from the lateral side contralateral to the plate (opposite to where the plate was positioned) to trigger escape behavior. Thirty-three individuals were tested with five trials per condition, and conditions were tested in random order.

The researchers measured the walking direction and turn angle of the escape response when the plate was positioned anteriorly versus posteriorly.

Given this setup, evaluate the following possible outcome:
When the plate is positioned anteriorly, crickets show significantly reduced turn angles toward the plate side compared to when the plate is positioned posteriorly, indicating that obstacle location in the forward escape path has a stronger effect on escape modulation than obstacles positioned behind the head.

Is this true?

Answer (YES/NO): NO